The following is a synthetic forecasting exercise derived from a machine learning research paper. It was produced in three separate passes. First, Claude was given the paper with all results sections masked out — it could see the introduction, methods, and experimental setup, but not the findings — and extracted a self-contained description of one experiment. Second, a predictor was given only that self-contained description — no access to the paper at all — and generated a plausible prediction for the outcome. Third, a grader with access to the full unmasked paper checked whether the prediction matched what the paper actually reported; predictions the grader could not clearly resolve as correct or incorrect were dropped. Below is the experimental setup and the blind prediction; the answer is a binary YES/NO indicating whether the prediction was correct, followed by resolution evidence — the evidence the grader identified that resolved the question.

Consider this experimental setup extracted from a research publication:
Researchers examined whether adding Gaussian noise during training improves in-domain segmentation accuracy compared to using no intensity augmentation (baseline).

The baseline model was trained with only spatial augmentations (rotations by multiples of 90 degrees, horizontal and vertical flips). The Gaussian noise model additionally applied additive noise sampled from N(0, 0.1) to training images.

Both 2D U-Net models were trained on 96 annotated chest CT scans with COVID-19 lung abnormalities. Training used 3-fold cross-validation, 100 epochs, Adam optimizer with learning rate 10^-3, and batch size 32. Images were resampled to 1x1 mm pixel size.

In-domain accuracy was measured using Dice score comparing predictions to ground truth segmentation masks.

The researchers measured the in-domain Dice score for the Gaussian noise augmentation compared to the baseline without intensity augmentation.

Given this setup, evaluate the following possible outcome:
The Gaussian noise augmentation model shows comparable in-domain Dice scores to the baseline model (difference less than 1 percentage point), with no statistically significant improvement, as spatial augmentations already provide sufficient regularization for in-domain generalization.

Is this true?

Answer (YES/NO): YES